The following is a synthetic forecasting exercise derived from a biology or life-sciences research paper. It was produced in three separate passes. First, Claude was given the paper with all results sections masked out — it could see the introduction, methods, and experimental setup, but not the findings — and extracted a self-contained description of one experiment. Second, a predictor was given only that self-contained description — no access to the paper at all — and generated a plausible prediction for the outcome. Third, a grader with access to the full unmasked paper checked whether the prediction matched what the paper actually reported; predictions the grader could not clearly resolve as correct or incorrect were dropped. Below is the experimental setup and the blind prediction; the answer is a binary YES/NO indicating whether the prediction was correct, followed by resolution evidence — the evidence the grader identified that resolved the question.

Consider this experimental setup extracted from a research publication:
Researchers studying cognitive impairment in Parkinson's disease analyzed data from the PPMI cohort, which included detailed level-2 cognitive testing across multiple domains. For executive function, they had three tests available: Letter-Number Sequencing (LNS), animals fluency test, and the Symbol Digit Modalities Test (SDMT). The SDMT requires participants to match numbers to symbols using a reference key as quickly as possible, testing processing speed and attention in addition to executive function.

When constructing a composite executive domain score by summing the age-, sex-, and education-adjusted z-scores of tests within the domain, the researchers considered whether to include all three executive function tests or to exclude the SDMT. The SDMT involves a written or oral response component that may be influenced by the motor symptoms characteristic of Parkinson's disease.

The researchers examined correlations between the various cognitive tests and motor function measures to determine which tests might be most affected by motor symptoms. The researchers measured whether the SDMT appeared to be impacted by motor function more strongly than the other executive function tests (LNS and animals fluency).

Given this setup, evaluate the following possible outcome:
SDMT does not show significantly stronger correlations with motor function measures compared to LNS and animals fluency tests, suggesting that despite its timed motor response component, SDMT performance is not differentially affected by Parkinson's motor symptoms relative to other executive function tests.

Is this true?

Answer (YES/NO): NO